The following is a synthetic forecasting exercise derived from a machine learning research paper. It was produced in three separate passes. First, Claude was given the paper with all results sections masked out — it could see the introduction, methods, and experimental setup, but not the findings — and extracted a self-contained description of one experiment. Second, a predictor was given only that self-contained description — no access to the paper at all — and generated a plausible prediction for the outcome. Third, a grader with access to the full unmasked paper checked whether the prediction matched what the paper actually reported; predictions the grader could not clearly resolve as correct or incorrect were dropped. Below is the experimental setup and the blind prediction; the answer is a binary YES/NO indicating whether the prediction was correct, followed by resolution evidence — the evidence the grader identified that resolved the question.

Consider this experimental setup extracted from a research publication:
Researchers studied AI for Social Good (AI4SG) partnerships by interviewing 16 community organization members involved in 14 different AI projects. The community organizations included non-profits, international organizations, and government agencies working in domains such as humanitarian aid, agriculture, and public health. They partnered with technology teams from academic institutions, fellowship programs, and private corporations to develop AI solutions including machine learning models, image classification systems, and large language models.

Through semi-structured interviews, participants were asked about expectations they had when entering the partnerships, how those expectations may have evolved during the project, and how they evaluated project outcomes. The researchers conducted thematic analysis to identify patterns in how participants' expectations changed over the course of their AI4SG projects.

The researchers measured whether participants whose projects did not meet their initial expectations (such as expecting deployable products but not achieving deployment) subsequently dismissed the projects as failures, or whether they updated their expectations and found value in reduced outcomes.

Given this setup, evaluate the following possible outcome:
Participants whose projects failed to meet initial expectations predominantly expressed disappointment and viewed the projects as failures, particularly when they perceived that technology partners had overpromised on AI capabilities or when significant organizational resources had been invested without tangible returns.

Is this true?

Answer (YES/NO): NO